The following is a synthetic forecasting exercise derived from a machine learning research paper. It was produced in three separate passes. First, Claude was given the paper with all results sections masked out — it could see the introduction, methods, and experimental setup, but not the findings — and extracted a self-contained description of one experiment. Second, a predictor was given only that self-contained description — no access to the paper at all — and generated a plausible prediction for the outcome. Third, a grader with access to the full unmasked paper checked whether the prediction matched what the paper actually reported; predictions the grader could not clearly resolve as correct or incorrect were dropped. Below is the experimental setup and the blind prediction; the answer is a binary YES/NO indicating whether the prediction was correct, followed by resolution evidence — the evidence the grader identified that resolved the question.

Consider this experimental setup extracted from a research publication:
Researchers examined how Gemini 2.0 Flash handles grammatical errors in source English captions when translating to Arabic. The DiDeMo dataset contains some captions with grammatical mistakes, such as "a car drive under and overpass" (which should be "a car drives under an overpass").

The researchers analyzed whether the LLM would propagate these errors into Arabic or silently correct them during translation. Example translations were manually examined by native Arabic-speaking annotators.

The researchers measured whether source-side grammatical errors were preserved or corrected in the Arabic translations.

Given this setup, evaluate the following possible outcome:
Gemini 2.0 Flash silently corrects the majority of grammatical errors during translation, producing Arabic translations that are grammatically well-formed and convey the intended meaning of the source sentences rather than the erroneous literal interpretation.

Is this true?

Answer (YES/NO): YES